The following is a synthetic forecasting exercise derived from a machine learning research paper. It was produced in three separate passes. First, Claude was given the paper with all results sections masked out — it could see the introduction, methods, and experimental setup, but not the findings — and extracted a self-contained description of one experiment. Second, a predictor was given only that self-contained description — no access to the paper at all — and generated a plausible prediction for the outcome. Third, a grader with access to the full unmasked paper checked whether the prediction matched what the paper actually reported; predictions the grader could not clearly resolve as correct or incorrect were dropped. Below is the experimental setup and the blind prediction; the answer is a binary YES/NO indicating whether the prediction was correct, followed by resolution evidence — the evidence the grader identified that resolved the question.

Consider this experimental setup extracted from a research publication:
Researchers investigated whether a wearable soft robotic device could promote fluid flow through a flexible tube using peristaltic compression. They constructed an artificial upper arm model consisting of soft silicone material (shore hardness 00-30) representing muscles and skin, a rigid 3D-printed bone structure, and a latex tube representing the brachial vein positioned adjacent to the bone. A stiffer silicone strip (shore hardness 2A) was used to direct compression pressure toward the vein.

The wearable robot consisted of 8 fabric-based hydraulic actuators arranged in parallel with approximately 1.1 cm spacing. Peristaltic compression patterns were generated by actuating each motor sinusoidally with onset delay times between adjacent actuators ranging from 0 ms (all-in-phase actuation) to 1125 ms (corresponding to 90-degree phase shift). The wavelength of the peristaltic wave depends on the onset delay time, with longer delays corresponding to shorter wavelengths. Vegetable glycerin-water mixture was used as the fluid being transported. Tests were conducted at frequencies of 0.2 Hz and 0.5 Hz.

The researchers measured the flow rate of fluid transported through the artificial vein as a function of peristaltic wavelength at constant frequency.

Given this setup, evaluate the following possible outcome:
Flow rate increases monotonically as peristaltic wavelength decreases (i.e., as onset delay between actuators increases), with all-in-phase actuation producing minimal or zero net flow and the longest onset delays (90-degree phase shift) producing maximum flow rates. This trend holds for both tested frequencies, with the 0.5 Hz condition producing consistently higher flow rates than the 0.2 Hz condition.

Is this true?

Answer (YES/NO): NO